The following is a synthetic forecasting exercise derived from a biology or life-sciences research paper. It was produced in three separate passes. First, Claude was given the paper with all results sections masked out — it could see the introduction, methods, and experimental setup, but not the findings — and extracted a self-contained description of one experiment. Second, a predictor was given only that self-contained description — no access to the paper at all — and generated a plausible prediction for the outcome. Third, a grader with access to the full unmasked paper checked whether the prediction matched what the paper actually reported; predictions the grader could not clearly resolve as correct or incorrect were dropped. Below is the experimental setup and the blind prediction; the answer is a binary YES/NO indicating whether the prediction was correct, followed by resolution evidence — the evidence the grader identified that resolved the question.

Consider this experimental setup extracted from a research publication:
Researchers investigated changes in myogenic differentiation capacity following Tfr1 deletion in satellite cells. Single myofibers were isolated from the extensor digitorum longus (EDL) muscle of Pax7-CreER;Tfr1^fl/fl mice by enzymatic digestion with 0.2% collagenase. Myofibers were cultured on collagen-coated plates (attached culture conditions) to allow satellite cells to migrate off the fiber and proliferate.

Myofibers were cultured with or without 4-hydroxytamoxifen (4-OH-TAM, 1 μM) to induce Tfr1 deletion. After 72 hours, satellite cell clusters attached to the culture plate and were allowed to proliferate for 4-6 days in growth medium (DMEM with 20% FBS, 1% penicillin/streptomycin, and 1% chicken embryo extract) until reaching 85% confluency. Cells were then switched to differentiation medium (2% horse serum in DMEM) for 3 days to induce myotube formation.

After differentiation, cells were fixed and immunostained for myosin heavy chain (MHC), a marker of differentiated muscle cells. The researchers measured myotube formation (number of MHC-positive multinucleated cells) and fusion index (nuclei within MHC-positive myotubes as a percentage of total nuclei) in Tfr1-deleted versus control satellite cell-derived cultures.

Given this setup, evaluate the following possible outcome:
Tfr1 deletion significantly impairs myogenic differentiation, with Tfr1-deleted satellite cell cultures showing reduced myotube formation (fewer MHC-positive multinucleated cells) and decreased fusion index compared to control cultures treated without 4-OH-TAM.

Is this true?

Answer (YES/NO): YES